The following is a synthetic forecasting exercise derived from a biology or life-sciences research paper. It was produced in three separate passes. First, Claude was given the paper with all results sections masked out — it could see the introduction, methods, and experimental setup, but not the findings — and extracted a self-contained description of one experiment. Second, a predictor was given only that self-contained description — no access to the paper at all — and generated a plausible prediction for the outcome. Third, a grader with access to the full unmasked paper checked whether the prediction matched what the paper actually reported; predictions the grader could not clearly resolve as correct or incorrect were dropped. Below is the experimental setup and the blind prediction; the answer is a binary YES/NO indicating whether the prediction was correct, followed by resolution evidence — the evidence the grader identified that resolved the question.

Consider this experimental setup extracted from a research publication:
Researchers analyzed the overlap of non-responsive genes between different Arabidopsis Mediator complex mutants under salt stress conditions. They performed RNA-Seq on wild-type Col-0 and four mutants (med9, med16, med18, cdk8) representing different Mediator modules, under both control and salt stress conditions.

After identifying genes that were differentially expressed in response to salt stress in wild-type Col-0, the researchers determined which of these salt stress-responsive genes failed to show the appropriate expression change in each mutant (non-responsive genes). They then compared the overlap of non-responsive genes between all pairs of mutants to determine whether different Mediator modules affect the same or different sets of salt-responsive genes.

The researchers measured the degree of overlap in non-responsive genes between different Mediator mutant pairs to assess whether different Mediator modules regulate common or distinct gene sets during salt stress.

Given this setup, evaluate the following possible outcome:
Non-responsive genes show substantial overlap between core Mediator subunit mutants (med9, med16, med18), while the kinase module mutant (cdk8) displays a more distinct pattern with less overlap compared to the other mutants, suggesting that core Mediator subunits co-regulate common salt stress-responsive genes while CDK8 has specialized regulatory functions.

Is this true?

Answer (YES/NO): NO